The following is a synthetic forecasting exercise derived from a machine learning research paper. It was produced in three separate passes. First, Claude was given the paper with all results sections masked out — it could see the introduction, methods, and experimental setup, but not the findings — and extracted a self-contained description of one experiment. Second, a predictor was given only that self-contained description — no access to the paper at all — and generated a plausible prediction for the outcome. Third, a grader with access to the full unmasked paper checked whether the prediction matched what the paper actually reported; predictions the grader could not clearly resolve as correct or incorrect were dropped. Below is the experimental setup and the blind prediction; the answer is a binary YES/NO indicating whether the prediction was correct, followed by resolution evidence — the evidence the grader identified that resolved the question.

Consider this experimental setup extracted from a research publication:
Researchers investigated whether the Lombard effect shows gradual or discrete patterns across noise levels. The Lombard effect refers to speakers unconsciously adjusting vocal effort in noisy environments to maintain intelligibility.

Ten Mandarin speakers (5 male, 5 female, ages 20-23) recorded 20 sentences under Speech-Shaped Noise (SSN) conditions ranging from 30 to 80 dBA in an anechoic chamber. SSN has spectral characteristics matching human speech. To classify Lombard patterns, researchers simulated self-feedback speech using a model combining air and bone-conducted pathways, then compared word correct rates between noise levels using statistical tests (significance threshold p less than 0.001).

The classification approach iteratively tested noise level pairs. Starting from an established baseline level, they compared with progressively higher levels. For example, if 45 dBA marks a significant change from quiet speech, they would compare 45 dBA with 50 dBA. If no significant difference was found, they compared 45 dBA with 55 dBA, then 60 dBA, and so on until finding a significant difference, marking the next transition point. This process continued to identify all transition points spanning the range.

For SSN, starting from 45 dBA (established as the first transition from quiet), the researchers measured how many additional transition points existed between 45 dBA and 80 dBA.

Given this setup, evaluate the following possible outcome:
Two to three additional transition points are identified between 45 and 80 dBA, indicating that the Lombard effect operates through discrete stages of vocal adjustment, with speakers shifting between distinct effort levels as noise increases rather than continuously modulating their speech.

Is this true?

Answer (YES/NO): YES